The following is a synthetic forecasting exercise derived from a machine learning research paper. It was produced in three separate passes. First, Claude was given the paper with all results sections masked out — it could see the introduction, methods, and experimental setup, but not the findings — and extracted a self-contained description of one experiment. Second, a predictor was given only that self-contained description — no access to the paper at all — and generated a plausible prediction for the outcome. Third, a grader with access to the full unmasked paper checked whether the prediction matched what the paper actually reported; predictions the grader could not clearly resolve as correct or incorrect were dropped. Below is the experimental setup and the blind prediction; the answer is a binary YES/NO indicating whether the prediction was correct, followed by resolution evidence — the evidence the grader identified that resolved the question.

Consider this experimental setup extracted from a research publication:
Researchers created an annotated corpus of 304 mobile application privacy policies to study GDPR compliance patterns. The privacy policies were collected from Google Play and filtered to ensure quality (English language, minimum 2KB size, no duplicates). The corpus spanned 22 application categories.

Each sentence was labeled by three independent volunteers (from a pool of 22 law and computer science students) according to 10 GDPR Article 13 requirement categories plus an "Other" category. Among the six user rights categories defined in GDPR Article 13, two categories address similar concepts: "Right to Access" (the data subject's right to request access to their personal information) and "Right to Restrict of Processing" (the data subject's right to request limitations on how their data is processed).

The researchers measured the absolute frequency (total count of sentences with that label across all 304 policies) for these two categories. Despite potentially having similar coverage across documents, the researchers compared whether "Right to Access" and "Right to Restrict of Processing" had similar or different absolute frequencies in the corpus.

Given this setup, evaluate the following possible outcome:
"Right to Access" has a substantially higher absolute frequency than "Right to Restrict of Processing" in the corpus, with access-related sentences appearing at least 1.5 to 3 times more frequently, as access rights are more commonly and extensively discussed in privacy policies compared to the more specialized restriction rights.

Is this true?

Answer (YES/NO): NO